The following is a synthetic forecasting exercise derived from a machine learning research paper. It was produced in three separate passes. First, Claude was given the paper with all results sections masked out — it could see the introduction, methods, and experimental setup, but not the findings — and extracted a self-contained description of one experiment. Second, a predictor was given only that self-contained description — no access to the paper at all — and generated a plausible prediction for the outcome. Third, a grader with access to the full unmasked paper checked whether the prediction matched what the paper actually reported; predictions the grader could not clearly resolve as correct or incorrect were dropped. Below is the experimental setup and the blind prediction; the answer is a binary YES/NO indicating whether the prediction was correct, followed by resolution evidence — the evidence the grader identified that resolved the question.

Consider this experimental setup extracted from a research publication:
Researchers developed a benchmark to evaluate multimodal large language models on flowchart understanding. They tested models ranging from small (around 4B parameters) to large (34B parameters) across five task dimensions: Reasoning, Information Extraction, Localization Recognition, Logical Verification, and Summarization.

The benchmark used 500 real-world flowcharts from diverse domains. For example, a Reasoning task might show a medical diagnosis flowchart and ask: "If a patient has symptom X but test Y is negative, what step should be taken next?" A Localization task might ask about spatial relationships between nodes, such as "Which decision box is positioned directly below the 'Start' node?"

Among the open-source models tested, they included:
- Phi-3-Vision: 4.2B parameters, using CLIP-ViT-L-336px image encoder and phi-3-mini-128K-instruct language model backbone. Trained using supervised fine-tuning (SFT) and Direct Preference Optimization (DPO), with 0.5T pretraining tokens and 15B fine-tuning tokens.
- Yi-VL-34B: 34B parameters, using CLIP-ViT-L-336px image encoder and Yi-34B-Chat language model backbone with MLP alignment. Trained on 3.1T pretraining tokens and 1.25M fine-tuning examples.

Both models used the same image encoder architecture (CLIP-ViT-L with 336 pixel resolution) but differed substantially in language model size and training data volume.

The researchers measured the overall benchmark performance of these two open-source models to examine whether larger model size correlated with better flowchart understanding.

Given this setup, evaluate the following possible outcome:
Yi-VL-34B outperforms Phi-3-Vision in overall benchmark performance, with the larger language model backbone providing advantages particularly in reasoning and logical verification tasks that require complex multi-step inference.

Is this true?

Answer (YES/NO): NO